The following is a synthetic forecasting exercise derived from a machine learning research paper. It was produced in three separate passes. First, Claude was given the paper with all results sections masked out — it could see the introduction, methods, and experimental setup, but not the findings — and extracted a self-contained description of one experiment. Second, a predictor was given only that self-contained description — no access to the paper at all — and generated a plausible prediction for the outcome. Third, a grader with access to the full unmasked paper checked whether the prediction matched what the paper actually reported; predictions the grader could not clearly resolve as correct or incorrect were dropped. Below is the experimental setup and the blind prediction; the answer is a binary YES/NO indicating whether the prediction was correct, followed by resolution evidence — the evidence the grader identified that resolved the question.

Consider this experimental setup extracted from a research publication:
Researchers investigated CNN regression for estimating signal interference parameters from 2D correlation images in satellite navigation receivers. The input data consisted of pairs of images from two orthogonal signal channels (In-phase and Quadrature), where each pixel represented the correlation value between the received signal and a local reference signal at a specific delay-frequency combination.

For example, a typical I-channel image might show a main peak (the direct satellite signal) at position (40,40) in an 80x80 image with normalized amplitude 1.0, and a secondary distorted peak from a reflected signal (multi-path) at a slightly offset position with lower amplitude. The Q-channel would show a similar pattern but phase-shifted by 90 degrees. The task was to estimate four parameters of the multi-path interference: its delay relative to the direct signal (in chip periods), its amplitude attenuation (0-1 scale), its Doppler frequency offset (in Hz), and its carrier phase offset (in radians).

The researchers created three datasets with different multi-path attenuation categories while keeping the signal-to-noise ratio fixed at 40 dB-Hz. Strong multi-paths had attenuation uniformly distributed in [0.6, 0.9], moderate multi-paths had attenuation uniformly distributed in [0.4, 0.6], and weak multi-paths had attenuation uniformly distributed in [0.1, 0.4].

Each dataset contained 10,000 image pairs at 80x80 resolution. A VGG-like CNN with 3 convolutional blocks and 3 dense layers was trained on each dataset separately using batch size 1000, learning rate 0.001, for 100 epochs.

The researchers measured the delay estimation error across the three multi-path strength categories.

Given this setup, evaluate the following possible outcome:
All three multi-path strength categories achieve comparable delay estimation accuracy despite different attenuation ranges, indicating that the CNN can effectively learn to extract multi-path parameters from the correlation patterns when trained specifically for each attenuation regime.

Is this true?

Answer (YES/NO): NO